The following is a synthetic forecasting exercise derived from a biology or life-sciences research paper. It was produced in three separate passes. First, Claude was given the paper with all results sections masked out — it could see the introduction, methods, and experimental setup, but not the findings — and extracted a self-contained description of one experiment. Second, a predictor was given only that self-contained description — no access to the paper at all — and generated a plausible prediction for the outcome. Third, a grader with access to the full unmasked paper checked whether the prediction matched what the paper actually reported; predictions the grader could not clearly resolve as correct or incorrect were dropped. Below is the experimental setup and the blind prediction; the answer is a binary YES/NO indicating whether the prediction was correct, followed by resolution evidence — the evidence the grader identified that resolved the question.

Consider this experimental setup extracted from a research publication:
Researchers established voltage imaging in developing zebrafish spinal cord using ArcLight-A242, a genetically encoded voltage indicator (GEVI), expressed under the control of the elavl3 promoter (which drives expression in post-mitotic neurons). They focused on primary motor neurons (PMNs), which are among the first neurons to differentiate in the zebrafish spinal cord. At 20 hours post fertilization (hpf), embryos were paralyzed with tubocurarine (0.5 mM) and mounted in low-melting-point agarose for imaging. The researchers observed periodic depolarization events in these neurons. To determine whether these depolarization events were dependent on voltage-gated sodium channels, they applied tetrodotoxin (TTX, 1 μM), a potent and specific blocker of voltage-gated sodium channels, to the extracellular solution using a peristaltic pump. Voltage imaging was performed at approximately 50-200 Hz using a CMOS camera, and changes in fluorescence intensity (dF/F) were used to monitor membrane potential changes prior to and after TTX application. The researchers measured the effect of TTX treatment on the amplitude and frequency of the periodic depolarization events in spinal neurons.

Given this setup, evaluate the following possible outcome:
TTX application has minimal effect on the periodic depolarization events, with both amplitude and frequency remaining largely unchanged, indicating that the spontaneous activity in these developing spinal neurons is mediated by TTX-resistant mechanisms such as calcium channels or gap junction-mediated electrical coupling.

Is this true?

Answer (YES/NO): NO